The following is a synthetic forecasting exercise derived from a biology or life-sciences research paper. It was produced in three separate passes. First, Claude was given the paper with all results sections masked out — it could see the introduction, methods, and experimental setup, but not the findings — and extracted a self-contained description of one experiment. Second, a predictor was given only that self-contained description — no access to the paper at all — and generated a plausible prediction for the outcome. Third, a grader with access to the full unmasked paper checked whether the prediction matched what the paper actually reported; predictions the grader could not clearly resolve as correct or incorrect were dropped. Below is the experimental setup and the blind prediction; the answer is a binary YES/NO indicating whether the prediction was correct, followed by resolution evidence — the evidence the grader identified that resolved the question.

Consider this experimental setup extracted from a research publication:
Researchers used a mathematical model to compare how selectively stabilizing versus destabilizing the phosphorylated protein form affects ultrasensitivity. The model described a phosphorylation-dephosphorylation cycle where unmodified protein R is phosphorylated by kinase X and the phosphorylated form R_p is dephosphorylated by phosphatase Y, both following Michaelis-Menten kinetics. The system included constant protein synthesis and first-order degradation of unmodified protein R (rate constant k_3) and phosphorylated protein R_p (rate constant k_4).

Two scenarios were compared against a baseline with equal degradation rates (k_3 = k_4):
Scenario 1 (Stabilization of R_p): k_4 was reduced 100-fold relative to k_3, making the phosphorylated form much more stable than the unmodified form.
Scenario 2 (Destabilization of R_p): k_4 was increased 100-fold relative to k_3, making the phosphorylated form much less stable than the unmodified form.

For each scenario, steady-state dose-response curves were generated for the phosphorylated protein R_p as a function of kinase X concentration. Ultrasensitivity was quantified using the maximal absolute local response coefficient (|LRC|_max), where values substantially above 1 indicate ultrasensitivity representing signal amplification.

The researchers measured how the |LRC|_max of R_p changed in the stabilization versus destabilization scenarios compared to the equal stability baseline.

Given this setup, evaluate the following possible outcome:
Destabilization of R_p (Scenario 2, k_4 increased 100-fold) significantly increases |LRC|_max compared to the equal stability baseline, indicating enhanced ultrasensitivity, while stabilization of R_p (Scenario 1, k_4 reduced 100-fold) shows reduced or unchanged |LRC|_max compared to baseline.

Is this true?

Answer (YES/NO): NO